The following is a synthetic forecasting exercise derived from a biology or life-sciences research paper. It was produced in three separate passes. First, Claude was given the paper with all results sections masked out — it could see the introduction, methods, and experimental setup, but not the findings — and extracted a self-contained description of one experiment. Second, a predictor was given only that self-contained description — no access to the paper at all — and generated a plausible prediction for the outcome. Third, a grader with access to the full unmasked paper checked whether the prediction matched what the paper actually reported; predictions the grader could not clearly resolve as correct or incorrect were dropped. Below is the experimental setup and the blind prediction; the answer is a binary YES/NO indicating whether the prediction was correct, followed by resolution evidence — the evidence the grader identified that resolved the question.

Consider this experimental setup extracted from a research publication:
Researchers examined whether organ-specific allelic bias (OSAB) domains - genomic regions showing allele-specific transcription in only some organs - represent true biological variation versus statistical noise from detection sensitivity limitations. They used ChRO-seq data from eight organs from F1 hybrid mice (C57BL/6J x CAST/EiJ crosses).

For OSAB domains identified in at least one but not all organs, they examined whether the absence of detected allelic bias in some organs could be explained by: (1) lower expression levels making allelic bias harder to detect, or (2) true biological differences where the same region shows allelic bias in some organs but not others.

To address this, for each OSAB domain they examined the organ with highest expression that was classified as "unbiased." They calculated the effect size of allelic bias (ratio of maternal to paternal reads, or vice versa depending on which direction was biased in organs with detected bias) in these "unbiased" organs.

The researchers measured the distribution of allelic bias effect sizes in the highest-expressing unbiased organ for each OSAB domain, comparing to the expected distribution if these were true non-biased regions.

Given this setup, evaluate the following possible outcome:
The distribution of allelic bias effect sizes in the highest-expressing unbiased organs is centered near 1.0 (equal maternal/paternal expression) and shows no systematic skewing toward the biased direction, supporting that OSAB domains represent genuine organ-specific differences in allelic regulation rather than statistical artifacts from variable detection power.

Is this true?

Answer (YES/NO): YES